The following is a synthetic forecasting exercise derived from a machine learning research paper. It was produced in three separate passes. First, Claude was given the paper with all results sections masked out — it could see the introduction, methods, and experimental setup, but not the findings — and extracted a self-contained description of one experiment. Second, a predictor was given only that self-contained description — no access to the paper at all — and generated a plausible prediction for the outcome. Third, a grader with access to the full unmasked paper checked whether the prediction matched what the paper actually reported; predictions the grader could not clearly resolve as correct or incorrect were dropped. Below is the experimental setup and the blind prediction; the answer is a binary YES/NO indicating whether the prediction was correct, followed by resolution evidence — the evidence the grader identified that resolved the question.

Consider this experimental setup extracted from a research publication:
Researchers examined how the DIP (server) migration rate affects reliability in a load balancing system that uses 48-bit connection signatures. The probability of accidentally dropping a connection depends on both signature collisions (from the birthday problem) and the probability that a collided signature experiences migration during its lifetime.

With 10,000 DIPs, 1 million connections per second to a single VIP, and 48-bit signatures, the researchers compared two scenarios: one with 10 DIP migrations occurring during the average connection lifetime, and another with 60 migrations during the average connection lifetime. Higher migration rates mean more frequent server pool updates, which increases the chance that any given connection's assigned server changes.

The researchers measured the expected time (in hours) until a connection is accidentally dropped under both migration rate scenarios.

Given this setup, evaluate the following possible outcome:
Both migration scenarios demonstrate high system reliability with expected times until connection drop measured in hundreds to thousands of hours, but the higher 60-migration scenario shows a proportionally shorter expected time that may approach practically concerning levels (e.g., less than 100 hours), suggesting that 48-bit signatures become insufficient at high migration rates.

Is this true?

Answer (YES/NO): NO